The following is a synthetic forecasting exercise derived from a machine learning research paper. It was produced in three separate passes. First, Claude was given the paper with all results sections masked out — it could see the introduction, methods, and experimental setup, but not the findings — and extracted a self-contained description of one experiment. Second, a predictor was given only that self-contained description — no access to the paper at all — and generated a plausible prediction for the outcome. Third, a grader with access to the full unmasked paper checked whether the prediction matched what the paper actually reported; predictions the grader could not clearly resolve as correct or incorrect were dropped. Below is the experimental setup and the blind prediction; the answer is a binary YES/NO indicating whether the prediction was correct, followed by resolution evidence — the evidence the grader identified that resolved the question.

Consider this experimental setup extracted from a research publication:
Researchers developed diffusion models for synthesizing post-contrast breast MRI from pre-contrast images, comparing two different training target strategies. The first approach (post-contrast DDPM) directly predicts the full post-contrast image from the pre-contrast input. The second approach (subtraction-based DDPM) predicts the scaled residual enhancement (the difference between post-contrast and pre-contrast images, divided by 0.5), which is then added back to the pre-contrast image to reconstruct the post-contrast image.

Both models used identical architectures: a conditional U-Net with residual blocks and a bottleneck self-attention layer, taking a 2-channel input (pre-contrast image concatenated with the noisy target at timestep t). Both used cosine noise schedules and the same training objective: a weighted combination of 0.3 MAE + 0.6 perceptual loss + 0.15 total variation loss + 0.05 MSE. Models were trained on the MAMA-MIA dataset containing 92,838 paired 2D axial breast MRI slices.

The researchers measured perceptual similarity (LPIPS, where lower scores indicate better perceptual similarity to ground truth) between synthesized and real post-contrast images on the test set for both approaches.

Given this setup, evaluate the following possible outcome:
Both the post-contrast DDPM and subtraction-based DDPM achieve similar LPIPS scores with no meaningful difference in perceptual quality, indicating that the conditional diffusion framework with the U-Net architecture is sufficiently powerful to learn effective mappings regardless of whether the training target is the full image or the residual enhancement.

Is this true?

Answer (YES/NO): NO